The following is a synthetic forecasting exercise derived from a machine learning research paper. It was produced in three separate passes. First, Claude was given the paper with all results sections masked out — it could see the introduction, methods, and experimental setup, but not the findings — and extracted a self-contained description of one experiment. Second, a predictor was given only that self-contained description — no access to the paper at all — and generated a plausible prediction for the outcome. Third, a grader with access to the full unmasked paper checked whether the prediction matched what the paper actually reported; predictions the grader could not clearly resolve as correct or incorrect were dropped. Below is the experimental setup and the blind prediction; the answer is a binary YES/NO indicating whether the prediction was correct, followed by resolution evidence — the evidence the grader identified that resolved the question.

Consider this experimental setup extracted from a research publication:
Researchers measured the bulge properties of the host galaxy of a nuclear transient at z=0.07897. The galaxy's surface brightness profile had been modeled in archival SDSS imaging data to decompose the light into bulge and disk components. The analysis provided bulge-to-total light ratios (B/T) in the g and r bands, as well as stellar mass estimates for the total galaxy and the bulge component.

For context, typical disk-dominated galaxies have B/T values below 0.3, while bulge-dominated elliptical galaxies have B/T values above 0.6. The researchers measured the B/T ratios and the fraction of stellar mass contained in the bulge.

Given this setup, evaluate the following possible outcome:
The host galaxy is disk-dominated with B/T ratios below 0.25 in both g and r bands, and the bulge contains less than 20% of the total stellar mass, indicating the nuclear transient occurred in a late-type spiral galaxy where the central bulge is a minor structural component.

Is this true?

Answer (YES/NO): NO